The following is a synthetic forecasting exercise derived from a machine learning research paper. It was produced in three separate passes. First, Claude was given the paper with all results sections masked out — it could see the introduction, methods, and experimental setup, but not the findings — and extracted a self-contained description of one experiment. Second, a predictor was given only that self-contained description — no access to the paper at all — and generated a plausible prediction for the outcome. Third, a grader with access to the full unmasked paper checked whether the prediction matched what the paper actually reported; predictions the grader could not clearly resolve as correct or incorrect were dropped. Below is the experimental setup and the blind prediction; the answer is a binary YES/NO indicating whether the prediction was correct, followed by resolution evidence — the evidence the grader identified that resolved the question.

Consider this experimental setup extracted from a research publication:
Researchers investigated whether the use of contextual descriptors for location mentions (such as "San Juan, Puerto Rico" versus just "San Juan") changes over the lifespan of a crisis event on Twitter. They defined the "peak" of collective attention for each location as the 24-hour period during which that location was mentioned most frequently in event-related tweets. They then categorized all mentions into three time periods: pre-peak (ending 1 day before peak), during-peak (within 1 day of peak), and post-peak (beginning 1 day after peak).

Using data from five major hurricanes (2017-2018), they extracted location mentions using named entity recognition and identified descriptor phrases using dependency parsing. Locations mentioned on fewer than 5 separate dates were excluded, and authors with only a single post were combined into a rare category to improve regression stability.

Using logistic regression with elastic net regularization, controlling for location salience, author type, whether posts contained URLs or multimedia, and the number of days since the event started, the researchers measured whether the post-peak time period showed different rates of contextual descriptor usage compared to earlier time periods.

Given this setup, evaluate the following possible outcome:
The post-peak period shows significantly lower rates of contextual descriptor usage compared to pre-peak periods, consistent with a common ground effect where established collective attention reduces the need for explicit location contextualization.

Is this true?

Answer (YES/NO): YES